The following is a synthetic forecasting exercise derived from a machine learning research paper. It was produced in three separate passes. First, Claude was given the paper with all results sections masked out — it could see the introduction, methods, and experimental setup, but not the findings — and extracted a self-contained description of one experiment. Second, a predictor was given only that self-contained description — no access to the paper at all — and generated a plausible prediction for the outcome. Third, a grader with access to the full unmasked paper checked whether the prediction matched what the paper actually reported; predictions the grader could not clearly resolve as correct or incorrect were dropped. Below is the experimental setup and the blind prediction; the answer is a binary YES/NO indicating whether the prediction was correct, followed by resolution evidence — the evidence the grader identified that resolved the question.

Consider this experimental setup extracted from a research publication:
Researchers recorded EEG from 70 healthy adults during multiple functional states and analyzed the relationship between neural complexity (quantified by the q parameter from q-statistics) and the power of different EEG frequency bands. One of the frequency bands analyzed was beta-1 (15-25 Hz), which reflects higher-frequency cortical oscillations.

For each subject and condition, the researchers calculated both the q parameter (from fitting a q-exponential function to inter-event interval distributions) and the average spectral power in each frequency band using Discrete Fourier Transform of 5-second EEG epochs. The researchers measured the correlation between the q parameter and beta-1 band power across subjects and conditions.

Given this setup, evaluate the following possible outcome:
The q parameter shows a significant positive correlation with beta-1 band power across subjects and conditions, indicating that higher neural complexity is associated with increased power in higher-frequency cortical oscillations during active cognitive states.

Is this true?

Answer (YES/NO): NO